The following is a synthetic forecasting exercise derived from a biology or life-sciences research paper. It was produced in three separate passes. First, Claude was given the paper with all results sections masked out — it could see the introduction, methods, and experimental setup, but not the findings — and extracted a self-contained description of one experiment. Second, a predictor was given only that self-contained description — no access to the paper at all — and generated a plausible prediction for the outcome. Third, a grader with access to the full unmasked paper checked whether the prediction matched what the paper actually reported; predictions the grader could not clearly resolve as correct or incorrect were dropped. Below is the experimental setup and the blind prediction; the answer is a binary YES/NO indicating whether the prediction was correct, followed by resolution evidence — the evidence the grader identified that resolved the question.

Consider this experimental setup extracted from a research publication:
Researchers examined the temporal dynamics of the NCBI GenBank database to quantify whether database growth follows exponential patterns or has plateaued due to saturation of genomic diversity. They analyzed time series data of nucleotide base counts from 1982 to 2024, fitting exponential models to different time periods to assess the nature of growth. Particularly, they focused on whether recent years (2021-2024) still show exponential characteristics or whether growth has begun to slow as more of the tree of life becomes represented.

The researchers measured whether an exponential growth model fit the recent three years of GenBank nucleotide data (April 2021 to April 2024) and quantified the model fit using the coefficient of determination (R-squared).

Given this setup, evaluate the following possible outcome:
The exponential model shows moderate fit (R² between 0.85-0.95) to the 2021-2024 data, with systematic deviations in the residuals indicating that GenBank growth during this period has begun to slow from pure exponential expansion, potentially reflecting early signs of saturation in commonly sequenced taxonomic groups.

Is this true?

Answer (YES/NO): NO